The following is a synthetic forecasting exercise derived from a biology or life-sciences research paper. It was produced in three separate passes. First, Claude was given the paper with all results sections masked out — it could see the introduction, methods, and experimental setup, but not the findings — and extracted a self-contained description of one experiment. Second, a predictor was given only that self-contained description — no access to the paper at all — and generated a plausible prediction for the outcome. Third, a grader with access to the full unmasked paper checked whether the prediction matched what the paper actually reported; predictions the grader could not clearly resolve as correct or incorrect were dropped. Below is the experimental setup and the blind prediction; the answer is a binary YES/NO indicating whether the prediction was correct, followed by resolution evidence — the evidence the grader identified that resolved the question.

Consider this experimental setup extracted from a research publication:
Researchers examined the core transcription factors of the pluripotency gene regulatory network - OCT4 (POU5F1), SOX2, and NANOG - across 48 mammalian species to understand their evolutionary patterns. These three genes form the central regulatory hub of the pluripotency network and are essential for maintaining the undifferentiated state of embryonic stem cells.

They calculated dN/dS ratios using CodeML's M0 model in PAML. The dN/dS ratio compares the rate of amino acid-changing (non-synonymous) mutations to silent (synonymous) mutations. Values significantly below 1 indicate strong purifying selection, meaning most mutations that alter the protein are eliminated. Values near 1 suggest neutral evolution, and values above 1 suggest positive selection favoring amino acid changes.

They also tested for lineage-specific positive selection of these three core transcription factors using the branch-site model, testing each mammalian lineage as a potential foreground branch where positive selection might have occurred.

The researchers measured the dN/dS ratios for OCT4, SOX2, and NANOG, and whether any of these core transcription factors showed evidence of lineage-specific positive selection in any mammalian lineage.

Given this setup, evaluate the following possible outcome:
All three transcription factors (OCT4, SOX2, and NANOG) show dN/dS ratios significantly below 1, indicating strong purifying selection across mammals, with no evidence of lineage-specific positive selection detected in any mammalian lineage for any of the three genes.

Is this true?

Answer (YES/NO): NO